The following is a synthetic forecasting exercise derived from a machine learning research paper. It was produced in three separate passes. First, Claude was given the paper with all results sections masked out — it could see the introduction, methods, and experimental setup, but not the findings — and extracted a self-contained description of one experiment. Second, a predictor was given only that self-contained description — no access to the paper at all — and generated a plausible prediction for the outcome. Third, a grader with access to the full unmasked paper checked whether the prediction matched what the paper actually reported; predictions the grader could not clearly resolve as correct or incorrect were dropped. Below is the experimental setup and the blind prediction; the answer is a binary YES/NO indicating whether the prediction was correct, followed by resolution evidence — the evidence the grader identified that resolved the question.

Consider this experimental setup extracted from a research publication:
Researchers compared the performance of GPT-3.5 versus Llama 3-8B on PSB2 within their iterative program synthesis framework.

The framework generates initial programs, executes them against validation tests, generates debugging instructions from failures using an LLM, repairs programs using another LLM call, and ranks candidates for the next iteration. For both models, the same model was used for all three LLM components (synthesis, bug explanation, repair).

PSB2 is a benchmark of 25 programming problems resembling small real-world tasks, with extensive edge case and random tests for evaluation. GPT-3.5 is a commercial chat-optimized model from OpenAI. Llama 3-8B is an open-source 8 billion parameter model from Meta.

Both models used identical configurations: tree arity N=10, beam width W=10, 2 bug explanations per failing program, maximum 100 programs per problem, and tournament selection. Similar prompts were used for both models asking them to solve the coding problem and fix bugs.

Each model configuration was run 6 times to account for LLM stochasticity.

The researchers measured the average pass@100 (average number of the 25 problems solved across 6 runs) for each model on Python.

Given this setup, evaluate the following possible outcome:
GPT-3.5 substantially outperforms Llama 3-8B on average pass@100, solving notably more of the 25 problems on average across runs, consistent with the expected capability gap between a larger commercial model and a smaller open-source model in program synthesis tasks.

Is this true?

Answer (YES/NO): YES